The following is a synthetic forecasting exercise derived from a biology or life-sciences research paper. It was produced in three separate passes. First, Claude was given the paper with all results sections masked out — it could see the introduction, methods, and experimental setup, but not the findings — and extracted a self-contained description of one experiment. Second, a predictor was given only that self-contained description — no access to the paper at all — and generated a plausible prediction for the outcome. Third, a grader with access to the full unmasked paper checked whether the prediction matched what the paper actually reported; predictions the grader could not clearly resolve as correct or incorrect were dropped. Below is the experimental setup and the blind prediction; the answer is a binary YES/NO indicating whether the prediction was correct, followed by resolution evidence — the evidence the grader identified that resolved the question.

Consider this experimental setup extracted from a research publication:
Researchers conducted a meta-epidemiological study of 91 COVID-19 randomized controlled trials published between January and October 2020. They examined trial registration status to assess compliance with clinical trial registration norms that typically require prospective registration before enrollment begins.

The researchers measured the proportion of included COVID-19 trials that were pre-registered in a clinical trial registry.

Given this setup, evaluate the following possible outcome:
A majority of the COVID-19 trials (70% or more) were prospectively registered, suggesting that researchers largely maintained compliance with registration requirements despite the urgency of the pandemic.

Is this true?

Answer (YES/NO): YES